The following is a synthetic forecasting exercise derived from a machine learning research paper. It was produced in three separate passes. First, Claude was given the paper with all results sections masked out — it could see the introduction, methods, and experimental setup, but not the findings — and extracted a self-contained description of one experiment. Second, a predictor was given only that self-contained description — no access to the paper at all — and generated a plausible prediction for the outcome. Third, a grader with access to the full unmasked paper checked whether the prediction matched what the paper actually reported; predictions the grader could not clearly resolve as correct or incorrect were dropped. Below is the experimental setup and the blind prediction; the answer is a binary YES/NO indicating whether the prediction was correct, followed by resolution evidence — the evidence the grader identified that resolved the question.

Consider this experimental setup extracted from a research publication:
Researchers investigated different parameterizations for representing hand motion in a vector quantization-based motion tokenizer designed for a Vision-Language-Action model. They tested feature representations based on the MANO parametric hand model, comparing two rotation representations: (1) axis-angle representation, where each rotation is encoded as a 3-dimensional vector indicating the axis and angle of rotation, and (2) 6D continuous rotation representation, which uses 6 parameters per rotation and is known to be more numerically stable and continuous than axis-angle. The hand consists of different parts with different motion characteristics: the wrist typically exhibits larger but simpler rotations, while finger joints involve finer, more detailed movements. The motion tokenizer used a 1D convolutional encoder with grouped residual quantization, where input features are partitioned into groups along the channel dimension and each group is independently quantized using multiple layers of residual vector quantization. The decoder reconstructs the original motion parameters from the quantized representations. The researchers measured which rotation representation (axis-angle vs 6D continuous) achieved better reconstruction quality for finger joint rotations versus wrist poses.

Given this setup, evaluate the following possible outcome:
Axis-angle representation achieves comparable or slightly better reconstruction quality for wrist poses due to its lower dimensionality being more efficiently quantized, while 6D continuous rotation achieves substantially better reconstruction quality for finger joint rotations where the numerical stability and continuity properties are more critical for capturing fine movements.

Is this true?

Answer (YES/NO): YES